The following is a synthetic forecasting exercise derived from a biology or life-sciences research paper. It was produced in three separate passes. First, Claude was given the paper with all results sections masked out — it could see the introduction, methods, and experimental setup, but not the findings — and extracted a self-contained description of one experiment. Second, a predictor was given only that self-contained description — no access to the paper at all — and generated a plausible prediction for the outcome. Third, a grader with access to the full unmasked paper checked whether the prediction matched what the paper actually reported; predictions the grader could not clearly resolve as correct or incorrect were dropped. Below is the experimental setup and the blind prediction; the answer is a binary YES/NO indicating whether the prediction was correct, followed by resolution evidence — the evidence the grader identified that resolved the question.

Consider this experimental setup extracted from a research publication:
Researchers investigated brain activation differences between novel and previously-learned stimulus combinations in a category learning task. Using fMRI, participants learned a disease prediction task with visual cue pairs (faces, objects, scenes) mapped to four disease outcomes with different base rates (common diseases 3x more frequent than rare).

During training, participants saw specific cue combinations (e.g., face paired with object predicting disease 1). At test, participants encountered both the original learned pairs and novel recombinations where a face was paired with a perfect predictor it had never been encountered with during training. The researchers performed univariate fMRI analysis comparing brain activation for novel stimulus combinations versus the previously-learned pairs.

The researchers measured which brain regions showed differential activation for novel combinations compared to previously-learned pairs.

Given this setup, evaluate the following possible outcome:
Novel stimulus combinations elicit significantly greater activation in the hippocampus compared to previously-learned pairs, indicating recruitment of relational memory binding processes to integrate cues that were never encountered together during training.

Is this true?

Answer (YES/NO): NO